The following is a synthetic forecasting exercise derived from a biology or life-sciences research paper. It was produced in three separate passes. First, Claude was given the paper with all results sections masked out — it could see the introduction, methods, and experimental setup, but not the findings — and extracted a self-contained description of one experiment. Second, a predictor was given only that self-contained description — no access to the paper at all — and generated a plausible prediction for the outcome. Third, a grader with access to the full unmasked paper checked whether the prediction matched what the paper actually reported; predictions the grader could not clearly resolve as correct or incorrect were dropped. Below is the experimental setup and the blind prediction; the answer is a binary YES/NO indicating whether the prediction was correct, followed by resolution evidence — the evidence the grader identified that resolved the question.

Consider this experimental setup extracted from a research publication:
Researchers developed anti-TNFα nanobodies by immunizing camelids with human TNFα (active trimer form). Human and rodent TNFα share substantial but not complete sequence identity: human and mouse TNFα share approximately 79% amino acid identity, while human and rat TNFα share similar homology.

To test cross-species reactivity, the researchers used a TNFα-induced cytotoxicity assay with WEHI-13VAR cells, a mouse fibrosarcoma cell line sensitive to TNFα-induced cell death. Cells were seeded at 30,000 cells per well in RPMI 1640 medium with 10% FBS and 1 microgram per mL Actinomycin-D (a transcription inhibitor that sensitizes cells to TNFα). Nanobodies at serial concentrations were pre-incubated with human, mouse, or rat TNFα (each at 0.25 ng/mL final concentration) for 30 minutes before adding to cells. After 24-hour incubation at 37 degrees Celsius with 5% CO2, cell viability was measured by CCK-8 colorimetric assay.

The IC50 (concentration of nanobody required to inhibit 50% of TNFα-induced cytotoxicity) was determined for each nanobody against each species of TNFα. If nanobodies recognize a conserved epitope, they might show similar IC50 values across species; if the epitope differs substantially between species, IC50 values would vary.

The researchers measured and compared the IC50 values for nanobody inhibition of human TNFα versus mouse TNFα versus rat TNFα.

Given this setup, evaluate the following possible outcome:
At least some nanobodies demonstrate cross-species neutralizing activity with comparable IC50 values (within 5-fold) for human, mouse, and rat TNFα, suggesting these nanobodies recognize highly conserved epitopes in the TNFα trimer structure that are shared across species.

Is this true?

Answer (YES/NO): NO